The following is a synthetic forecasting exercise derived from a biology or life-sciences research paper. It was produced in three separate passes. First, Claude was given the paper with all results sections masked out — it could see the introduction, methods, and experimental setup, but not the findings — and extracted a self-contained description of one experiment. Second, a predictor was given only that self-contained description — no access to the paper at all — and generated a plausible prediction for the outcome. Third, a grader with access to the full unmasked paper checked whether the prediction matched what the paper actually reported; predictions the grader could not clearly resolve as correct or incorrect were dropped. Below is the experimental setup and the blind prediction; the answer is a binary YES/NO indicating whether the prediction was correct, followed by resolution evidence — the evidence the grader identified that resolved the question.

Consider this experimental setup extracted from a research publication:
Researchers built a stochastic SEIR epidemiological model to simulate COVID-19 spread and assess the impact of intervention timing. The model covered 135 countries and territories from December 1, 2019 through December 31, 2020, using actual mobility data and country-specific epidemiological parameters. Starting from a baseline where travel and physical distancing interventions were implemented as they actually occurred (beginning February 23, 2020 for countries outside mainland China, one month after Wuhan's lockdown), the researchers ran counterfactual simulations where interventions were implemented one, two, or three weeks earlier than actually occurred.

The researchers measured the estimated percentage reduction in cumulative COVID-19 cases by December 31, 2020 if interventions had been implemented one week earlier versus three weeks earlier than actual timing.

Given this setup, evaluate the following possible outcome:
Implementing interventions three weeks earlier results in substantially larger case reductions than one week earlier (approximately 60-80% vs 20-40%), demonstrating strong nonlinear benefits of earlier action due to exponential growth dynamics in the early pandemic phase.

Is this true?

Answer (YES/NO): NO